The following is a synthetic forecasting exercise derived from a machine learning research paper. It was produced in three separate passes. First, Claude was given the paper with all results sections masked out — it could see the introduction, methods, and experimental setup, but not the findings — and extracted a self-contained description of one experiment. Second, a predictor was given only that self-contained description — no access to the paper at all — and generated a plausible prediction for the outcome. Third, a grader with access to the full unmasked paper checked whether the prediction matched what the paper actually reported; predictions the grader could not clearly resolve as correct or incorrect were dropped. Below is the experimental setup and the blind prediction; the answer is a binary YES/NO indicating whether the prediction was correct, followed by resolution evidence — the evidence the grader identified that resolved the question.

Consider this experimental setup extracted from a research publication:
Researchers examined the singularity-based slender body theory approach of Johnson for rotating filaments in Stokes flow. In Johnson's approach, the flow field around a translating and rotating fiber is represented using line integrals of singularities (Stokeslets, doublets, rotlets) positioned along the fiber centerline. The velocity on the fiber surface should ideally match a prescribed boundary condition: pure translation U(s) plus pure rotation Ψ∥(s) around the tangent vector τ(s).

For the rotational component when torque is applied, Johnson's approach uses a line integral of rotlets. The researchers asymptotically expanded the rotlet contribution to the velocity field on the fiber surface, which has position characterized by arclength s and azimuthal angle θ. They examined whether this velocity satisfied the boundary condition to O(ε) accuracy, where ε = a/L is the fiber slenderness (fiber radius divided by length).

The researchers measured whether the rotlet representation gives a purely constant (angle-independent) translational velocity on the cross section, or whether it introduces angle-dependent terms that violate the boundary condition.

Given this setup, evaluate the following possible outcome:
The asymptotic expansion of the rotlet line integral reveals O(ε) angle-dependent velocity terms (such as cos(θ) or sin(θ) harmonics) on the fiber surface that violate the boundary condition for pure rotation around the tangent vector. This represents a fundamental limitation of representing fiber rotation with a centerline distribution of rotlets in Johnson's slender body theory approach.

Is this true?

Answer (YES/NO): NO